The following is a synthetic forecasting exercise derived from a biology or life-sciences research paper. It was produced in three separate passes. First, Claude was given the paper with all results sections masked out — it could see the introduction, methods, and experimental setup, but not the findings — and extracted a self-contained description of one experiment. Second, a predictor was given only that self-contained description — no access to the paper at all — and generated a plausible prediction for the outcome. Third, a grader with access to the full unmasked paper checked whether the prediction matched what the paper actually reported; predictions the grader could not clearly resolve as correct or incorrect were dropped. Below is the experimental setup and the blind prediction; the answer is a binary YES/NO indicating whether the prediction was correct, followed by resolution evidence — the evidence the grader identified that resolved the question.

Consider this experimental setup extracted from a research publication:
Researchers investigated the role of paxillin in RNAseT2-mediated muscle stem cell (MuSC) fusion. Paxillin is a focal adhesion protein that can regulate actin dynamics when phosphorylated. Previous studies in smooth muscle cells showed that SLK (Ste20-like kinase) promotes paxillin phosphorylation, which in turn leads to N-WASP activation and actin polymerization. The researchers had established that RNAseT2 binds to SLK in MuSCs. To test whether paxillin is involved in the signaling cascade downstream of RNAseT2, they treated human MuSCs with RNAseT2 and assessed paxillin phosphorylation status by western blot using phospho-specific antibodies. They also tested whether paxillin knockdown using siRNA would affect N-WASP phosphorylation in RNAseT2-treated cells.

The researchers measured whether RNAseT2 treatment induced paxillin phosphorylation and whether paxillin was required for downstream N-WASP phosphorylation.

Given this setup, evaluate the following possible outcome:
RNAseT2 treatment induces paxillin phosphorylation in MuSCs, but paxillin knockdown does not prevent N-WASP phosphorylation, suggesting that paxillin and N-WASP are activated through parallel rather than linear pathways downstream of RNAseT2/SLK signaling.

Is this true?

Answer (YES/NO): NO